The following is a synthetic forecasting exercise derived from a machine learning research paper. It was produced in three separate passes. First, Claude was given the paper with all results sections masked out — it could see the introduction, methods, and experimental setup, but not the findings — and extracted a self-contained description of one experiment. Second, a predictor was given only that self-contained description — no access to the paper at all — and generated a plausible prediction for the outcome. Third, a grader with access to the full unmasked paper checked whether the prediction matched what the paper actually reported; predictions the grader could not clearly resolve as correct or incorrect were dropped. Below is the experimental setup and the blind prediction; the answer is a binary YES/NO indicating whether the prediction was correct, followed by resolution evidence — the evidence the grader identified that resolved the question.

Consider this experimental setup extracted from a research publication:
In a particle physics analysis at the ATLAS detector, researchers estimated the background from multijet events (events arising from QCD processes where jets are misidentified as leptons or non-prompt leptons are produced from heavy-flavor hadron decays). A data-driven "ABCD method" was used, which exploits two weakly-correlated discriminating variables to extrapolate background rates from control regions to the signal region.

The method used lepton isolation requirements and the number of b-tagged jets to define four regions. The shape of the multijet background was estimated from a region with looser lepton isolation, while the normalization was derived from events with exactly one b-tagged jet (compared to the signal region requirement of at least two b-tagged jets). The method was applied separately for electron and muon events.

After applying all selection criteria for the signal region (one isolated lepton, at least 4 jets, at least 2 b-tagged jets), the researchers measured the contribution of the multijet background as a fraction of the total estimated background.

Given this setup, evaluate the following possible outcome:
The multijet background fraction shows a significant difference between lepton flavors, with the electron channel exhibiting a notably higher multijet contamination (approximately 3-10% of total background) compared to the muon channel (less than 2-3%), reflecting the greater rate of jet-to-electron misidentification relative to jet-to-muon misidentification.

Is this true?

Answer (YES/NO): NO